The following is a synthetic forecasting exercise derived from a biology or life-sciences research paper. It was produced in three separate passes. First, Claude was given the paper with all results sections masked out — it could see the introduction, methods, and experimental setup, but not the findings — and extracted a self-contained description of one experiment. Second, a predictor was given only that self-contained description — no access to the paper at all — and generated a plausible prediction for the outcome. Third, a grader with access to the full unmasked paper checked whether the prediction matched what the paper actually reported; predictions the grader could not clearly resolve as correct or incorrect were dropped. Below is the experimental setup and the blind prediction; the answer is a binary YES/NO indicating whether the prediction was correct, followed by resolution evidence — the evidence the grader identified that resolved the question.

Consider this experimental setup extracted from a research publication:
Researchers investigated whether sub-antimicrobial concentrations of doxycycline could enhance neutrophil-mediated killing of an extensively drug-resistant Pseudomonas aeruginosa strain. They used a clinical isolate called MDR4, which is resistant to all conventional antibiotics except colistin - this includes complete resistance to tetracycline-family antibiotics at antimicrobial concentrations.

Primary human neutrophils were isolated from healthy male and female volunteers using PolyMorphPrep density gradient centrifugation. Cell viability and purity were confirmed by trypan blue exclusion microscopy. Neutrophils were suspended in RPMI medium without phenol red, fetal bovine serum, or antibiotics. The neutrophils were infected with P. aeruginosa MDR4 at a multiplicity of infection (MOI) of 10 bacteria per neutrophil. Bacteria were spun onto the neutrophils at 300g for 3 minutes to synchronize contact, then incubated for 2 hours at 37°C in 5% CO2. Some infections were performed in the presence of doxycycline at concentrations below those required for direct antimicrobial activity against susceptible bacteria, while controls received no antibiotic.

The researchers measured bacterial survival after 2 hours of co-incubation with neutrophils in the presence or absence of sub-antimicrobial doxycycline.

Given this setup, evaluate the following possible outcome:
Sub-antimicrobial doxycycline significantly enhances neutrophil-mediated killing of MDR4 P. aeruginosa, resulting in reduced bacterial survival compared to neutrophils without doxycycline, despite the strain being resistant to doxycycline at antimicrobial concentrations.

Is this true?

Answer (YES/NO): YES